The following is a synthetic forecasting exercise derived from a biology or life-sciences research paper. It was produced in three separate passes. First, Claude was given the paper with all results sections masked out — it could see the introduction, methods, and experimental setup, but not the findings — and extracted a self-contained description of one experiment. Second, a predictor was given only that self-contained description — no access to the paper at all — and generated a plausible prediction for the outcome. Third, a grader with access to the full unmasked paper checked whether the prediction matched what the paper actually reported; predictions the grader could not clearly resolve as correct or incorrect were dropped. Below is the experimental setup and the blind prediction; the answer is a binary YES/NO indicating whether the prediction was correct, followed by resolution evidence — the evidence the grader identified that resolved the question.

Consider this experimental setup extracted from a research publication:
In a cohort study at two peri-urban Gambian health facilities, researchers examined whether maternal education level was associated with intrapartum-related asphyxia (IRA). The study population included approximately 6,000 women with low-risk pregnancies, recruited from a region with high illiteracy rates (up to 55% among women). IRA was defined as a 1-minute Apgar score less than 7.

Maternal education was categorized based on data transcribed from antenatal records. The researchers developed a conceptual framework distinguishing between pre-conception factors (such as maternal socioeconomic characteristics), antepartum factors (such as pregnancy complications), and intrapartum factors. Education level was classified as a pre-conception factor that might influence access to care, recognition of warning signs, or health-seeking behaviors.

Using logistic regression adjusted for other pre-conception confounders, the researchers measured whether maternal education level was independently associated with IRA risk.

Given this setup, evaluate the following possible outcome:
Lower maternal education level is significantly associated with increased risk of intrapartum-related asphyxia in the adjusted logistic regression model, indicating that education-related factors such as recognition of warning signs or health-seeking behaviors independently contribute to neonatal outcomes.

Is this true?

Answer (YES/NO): NO